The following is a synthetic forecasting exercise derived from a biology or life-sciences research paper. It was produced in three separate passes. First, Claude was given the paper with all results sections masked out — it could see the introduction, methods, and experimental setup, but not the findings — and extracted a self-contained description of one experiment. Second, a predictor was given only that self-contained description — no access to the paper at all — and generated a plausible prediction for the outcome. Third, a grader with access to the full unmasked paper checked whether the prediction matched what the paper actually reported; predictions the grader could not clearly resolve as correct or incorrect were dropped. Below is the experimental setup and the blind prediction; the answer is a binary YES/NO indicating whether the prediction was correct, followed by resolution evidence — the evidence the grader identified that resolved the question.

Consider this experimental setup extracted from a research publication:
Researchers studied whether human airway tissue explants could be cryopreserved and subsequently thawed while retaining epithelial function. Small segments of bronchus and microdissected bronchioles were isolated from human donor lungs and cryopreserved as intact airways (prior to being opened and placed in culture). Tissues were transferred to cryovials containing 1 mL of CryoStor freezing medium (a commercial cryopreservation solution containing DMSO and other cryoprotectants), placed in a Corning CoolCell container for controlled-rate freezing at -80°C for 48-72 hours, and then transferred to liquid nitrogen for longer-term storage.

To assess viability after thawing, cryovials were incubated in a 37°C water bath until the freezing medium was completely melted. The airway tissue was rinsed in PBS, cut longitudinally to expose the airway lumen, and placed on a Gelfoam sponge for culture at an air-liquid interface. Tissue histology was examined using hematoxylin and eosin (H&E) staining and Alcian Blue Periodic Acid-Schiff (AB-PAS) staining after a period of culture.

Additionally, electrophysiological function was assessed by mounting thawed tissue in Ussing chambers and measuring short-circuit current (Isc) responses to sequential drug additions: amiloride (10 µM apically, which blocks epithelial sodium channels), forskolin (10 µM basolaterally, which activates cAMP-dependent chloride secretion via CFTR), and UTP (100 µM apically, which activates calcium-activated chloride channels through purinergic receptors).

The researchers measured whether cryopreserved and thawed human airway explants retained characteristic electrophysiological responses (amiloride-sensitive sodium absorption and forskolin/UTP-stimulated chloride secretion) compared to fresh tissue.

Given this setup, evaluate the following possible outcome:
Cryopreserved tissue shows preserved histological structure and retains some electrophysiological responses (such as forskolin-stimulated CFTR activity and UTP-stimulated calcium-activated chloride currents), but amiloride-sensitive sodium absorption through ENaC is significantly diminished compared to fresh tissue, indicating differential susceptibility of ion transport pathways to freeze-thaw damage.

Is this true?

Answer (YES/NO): NO